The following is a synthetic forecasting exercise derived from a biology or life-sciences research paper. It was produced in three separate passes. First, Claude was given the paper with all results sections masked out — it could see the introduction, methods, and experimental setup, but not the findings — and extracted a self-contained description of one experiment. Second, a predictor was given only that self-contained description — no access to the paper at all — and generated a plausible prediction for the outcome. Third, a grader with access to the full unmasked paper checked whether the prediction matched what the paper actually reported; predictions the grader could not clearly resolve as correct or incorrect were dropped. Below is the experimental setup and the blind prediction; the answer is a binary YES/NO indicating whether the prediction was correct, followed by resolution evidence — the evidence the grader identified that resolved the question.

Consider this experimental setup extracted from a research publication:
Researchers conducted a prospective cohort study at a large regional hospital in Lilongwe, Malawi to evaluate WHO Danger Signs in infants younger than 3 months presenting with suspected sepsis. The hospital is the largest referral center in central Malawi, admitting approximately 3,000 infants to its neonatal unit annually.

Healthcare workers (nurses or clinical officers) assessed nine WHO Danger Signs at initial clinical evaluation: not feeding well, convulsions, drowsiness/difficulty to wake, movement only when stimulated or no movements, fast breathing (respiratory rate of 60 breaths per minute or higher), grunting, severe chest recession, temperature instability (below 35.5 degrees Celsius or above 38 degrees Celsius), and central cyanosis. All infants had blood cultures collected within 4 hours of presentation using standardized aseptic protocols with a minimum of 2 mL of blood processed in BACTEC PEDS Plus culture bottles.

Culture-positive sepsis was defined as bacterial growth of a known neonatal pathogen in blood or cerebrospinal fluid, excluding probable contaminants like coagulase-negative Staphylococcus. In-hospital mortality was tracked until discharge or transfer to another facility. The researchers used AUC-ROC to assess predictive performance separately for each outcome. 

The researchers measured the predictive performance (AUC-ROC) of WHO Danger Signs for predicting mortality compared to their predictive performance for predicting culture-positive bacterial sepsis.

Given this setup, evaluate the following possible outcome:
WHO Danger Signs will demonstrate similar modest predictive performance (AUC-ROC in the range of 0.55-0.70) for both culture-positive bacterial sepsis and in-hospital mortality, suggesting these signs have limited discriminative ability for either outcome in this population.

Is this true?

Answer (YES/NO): NO